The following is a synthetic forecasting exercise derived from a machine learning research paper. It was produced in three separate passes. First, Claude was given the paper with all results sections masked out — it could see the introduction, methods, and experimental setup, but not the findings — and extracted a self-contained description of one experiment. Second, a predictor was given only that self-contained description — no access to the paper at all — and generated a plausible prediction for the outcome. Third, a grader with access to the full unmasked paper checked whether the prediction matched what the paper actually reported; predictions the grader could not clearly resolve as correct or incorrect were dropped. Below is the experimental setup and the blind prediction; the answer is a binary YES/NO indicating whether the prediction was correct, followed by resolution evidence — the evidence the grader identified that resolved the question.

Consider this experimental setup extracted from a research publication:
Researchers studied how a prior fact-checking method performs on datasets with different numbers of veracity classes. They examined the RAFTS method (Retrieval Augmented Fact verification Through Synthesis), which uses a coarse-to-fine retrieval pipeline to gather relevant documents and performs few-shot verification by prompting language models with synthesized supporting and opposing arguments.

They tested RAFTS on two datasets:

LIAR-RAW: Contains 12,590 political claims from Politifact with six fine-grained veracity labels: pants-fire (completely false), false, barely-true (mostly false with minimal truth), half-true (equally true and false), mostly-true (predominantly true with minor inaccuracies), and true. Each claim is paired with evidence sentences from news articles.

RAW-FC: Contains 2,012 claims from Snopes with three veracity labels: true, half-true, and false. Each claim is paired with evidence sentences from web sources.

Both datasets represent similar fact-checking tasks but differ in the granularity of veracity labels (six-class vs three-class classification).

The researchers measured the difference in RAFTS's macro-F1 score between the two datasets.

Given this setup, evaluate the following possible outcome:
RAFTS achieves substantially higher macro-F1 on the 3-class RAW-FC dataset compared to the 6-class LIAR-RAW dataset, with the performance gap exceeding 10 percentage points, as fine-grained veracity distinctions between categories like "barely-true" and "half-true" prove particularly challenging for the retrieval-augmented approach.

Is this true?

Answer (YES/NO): YES